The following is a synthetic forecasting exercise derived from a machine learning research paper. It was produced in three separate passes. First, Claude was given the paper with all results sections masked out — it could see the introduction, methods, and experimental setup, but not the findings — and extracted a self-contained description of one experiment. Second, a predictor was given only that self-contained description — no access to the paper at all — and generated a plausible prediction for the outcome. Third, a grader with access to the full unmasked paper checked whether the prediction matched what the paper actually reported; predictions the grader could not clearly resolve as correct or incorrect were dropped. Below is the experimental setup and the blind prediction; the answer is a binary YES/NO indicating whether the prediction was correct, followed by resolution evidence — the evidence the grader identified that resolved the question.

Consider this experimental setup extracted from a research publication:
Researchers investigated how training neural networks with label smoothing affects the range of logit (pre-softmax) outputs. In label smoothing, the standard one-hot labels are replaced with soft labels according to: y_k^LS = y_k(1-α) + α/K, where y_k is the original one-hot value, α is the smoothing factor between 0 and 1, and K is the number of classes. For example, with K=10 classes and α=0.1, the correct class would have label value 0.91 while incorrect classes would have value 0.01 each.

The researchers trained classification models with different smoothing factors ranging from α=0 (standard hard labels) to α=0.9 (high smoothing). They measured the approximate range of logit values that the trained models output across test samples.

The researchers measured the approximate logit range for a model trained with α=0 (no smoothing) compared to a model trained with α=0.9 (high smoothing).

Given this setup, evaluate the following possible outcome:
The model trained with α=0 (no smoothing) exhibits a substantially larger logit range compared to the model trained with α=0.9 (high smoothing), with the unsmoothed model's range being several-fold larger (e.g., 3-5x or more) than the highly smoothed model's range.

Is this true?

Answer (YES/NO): YES